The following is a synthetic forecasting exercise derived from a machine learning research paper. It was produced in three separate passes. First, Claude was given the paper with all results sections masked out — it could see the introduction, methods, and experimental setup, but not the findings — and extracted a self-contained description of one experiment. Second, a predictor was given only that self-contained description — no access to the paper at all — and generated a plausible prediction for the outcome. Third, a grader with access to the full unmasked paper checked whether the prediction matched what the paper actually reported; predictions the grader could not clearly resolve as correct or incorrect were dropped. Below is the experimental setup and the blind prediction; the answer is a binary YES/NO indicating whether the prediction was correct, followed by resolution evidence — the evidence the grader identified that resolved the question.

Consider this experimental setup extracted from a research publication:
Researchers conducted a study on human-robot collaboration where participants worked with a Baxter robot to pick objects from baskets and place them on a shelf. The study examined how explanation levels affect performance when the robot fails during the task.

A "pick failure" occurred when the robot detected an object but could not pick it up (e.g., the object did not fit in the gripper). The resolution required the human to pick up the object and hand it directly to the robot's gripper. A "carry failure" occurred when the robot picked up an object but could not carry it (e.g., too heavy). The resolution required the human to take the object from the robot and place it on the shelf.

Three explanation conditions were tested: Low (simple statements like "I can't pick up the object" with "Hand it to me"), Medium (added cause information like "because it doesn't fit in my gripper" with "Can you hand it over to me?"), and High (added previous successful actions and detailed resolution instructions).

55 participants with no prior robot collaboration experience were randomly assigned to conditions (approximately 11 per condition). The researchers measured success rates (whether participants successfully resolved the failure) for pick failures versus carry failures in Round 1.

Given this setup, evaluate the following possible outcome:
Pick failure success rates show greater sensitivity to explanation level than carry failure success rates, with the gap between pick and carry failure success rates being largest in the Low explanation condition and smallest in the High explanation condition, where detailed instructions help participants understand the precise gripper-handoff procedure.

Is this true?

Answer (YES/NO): NO